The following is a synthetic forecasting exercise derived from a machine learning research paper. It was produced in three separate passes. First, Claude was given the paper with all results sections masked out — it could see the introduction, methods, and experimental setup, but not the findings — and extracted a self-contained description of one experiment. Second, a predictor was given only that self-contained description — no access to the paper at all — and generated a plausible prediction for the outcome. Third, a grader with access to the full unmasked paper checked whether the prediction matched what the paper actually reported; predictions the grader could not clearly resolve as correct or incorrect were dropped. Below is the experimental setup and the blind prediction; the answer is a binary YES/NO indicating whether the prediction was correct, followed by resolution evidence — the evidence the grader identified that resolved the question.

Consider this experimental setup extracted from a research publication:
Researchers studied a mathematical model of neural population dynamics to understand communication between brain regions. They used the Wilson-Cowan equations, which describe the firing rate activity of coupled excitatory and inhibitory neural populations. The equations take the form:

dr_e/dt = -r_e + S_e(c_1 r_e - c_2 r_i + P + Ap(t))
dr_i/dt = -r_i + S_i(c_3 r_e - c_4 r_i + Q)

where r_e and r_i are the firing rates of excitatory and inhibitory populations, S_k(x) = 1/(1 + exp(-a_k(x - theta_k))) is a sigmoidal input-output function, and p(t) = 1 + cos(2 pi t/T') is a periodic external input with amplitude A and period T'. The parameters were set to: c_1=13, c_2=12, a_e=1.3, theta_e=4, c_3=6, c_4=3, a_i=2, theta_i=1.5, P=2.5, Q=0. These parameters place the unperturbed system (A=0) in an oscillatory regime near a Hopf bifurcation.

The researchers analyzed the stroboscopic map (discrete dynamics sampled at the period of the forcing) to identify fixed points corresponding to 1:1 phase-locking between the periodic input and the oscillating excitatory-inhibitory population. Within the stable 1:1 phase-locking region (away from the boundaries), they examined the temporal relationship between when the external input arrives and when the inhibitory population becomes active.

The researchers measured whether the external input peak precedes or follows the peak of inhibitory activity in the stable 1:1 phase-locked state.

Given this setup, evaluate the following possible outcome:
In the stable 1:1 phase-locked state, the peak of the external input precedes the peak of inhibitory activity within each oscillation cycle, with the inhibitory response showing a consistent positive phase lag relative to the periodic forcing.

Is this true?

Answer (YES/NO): YES